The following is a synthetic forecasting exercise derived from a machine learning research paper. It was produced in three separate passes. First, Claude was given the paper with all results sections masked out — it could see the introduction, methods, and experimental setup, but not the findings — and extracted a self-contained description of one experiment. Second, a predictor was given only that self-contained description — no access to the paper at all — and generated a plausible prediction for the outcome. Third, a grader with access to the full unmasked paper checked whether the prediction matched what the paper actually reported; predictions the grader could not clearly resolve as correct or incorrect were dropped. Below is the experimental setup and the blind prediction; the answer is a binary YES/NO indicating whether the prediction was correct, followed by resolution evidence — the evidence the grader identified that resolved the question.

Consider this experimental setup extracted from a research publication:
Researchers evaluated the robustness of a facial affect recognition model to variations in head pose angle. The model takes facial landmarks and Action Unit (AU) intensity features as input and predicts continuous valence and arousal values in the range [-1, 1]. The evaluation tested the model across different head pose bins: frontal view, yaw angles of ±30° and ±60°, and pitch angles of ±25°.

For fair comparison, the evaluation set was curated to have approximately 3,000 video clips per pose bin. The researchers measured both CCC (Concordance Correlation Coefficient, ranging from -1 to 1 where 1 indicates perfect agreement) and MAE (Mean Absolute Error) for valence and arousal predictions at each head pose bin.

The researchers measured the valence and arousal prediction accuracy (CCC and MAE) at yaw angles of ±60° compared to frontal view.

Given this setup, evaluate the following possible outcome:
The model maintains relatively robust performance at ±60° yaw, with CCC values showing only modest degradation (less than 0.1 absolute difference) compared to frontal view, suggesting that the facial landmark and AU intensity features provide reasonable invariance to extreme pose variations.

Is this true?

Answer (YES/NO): YES